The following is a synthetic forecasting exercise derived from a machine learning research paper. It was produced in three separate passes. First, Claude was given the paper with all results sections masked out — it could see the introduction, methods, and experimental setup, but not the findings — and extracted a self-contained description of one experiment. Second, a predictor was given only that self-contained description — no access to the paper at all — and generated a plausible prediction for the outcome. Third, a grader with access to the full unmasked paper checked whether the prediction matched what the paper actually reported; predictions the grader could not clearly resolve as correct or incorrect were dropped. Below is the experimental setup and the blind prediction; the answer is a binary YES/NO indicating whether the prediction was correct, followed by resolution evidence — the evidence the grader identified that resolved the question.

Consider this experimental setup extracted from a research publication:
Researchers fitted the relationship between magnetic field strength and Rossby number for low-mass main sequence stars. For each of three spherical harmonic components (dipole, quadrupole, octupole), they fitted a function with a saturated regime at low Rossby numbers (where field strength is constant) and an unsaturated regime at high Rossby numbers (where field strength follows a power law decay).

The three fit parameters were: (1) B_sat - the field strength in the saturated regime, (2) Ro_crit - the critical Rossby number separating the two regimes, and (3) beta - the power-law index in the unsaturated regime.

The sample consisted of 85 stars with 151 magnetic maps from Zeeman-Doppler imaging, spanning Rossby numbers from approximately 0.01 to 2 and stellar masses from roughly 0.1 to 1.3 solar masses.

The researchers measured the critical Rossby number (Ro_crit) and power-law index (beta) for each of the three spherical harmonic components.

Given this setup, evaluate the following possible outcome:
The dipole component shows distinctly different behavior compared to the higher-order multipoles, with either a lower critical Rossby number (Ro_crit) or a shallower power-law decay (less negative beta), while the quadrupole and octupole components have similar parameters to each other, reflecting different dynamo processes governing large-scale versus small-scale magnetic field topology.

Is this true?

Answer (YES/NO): NO